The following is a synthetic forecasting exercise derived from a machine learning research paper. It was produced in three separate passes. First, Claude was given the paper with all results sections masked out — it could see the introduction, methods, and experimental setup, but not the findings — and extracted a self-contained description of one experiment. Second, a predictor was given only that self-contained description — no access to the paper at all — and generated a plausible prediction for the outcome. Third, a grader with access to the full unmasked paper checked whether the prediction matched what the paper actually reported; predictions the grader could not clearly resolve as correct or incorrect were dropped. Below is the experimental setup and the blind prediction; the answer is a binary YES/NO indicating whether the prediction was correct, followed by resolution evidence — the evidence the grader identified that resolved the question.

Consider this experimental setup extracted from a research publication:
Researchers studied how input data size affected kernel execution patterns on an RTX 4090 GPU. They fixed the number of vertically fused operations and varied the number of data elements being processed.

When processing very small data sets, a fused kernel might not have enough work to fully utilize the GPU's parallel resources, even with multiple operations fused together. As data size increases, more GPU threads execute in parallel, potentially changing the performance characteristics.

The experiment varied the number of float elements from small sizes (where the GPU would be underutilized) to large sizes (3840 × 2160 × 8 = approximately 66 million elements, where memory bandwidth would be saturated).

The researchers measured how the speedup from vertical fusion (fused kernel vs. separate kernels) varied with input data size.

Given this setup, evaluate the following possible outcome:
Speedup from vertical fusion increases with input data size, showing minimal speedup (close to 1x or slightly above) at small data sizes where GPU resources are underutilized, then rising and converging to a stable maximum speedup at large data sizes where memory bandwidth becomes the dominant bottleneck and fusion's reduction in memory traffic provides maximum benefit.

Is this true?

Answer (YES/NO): NO